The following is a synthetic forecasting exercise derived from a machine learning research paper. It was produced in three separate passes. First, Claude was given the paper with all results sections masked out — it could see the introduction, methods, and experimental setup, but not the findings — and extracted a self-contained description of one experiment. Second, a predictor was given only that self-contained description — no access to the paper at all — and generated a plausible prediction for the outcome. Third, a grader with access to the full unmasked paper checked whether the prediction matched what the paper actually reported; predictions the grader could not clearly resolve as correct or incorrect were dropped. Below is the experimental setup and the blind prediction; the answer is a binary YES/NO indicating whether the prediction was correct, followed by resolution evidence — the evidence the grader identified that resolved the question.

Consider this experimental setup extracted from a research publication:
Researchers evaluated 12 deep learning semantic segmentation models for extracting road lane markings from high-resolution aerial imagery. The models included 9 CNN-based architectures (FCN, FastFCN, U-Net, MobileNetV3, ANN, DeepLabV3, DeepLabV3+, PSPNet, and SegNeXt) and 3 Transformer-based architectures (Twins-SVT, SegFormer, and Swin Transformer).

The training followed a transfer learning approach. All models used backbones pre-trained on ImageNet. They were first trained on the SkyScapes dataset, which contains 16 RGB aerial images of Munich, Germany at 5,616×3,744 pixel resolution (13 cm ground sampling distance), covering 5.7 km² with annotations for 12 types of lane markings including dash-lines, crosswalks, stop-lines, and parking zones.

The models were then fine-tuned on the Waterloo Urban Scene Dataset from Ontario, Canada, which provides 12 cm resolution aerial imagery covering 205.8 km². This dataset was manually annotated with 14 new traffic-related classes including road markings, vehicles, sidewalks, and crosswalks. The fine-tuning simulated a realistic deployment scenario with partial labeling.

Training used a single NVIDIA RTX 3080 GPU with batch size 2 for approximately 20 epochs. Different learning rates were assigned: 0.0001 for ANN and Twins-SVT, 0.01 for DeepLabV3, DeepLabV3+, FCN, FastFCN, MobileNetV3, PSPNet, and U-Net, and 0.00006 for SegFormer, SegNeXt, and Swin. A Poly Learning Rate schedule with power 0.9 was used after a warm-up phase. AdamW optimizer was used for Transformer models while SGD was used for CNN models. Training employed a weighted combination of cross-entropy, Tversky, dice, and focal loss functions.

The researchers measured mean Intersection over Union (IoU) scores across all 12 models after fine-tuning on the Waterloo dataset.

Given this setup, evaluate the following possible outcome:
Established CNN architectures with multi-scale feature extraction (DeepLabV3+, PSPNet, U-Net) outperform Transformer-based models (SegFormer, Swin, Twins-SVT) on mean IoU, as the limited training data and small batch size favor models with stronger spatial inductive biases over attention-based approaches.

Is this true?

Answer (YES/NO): NO